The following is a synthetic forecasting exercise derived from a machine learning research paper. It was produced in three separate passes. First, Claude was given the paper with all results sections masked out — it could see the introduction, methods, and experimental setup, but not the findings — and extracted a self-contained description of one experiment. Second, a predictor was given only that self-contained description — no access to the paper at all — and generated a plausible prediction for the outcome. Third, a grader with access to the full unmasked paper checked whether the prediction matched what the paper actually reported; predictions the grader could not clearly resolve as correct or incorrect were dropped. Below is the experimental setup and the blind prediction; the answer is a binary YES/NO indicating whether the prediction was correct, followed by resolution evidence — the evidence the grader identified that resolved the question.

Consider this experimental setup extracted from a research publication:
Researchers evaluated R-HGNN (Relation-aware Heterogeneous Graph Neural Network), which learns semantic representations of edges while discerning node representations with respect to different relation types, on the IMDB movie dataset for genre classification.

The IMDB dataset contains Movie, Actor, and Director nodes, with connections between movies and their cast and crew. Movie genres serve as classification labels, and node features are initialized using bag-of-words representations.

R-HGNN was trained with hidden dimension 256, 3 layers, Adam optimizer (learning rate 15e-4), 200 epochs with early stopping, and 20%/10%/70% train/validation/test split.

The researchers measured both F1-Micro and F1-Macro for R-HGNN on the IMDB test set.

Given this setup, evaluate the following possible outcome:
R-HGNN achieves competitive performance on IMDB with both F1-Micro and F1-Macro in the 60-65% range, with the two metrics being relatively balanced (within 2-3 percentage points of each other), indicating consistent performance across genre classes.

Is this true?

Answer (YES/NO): NO